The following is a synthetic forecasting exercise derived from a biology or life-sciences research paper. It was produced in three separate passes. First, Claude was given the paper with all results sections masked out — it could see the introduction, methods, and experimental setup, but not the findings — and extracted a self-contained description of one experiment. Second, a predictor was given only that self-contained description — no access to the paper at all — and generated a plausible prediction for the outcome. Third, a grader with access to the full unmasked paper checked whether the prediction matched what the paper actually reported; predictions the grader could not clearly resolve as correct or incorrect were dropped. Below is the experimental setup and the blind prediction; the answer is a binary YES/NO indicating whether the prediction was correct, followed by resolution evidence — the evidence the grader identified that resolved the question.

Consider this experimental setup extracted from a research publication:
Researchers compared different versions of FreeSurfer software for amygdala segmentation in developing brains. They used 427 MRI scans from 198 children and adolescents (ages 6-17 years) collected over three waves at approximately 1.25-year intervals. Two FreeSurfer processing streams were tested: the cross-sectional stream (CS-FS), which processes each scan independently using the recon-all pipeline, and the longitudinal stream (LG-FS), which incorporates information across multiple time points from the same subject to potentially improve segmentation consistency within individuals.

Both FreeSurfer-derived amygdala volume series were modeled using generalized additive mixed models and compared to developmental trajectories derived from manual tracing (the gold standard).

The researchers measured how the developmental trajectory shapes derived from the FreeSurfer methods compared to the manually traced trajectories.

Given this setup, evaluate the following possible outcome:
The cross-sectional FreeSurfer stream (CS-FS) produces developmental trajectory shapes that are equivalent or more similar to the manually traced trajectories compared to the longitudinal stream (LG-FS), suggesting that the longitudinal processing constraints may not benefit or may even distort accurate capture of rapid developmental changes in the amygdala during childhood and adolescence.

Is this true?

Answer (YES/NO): NO